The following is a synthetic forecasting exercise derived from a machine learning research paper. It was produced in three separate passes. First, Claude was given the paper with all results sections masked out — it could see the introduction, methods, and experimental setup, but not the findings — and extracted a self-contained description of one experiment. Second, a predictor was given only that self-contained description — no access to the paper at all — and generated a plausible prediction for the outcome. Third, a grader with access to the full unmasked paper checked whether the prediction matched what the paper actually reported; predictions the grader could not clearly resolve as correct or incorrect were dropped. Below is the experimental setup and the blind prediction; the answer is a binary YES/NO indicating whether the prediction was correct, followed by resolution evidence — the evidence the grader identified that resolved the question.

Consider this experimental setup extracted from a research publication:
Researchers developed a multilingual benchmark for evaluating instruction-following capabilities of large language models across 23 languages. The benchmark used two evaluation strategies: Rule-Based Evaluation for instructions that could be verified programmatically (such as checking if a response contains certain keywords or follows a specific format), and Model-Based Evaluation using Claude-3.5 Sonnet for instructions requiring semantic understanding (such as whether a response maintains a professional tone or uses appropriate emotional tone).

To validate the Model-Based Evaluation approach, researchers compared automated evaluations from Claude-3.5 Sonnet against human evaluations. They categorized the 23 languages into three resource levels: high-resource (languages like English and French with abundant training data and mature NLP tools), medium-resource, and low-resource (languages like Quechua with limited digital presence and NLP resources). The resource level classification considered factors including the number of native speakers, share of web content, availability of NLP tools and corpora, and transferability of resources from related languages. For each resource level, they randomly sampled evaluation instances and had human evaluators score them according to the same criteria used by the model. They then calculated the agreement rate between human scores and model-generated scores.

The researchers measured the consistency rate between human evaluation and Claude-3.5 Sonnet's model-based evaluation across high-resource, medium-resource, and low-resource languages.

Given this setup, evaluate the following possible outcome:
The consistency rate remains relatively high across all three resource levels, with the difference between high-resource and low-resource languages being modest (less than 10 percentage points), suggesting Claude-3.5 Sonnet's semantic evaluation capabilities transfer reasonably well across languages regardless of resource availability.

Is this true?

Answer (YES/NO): YES